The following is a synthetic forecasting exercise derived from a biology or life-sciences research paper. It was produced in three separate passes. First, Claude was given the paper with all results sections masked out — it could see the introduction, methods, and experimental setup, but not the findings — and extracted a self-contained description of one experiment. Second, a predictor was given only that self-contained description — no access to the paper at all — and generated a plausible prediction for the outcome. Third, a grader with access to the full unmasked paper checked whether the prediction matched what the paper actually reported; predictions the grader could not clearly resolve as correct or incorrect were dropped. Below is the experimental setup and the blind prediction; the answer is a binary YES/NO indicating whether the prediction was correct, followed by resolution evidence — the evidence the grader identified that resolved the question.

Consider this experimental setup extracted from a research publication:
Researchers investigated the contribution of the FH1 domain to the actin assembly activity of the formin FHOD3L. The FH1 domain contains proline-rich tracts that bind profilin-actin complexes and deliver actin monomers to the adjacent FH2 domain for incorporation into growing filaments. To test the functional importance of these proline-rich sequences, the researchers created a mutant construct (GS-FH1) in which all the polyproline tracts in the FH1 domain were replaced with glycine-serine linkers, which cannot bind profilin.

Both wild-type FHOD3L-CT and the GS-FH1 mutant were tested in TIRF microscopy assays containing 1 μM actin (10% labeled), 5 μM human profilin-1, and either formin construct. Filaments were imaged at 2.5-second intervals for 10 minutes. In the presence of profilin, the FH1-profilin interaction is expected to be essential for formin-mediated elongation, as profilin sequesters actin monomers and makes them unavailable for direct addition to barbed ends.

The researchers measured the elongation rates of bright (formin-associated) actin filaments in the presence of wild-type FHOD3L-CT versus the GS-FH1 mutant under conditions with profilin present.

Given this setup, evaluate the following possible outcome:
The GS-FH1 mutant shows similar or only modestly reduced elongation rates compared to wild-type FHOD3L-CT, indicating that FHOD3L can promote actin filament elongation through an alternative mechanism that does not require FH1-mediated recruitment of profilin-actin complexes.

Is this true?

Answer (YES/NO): NO